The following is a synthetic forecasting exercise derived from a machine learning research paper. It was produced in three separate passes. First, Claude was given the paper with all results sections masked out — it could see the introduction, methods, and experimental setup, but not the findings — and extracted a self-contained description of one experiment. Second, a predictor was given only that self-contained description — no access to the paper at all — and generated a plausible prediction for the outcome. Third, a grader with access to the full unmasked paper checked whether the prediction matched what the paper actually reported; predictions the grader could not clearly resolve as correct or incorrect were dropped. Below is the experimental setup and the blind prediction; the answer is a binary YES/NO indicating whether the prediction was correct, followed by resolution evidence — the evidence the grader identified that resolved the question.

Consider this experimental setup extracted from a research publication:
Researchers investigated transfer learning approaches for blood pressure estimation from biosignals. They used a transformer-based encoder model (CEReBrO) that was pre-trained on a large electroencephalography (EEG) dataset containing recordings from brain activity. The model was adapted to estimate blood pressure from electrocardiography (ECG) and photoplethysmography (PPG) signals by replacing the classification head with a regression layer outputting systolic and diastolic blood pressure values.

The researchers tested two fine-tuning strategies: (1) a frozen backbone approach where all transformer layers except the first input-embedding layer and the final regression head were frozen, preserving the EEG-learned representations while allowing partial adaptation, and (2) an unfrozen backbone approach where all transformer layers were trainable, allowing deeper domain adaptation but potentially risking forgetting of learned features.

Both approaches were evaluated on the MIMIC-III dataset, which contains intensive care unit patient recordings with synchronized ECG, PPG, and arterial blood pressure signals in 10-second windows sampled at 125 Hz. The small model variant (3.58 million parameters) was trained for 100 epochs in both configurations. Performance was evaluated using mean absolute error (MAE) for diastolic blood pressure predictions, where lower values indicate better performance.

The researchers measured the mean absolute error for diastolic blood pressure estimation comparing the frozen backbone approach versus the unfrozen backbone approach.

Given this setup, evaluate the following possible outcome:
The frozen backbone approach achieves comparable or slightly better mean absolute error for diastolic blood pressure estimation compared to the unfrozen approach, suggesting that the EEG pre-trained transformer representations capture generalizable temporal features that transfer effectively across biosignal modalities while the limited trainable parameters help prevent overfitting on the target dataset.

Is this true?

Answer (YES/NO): NO